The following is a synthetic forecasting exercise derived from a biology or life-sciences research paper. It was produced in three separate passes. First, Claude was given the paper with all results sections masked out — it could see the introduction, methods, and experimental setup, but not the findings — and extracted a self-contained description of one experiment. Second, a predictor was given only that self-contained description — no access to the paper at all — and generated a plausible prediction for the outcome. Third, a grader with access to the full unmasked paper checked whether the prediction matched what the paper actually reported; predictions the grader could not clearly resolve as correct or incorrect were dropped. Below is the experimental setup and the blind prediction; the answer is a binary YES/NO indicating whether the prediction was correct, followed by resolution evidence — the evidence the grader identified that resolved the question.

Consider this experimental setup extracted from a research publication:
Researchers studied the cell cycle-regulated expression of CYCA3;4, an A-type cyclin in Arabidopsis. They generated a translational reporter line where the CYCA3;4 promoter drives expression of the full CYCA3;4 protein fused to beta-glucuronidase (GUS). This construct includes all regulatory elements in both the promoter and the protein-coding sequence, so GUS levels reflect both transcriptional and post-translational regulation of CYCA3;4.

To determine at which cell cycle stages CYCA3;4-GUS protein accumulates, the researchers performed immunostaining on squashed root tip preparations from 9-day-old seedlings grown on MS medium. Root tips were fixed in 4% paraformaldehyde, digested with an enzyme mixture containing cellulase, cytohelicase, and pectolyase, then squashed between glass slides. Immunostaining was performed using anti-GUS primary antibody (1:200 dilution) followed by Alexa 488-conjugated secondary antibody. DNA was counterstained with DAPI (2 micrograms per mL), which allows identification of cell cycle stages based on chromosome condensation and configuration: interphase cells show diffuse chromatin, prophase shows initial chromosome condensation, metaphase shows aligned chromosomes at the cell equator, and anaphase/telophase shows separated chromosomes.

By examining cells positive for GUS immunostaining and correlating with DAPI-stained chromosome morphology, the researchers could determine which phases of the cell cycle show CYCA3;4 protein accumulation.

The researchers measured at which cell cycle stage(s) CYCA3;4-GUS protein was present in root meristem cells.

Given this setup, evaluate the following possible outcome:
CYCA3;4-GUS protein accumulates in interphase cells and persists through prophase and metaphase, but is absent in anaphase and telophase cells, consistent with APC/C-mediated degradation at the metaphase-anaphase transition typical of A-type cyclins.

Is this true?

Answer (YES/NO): NO